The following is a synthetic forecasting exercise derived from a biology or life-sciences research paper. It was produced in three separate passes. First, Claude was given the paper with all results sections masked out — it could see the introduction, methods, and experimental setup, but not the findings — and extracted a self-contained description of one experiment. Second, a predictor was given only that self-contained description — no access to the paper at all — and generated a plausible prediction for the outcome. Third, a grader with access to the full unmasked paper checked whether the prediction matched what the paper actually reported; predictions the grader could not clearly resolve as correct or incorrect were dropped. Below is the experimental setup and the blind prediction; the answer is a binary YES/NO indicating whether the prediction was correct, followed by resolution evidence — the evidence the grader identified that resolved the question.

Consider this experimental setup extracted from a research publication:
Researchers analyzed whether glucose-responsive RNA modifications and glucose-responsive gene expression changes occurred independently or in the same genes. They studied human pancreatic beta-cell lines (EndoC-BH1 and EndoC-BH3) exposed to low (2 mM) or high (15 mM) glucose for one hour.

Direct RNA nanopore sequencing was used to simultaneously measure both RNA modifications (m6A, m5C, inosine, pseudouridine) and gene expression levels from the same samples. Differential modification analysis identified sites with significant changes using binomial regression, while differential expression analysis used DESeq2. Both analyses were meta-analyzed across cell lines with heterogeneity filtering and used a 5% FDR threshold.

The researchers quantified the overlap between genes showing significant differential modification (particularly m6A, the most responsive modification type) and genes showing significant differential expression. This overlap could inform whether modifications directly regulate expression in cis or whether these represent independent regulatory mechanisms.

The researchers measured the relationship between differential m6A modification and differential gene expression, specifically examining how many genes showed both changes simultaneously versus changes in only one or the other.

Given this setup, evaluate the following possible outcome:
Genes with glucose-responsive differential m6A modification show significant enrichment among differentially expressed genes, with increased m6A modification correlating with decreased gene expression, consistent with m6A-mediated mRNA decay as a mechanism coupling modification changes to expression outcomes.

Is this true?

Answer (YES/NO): NO